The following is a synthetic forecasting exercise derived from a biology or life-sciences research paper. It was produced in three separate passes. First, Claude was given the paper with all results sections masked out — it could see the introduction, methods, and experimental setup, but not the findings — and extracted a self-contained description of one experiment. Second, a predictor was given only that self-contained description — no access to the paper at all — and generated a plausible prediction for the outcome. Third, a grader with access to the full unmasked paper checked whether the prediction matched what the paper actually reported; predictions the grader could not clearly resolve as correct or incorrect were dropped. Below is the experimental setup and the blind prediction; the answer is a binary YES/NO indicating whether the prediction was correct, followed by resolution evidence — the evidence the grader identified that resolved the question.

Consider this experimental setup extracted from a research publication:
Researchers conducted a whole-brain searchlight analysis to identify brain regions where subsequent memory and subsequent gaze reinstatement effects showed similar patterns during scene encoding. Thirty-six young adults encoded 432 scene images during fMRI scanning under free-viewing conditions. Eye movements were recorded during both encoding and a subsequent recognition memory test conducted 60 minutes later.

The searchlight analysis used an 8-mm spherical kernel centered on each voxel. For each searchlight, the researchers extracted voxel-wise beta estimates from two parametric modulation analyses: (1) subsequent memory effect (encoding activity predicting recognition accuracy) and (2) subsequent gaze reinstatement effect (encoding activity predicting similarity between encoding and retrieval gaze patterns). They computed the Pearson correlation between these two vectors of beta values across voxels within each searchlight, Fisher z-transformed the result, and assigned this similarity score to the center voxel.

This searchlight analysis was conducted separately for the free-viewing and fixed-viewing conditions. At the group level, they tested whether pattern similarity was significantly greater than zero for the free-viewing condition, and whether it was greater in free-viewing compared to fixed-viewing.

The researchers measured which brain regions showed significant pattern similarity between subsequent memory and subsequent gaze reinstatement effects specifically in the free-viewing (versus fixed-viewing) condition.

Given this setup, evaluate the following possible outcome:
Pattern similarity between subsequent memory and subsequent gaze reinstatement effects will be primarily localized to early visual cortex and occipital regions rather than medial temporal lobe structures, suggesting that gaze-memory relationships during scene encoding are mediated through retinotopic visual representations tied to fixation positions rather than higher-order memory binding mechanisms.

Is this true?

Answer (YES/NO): NO